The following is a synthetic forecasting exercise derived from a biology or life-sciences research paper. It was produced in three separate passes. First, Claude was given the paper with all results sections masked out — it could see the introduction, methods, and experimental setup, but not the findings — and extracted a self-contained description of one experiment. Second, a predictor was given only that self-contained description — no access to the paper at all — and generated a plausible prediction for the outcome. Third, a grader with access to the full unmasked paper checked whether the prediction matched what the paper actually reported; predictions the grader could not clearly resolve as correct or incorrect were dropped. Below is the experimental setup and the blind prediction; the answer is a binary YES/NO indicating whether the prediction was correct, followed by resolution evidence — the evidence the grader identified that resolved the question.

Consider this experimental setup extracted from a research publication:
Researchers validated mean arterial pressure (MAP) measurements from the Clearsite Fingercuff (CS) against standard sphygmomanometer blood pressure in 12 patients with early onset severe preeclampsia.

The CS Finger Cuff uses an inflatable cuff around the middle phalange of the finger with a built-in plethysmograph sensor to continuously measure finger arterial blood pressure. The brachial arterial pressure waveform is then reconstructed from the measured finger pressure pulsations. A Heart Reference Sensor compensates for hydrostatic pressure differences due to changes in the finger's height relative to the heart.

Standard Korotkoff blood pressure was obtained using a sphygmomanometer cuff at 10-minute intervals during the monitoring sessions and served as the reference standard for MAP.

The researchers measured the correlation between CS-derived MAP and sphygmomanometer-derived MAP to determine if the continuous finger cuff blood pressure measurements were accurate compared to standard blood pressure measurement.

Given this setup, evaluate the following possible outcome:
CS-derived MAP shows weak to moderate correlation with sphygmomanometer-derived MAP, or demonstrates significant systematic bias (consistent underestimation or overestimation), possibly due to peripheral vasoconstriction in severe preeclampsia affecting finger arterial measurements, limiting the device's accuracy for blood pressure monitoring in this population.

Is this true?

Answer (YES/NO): NO